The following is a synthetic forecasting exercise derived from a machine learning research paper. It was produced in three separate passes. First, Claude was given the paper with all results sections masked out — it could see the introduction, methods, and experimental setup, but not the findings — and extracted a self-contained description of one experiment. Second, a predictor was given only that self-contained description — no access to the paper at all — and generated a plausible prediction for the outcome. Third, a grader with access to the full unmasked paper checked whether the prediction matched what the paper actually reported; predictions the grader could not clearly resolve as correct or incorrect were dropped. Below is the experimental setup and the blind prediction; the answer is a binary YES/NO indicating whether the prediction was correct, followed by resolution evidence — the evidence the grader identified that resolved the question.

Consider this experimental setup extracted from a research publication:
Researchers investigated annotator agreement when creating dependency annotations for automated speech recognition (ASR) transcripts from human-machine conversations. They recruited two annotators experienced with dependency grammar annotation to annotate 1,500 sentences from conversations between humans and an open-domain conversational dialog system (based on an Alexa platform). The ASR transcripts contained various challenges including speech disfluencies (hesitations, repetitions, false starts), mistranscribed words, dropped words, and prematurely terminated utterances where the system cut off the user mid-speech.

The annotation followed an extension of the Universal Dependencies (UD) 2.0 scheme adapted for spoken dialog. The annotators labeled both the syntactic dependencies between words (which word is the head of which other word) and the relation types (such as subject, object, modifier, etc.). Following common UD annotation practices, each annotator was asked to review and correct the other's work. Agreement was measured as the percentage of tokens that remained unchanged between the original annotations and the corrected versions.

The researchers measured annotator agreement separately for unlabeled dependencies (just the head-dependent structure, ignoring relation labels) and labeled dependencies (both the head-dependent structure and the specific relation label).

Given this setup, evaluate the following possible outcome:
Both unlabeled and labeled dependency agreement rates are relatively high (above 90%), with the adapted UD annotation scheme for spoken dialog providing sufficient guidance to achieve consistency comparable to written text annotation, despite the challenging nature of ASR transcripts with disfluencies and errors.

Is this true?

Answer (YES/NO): NO